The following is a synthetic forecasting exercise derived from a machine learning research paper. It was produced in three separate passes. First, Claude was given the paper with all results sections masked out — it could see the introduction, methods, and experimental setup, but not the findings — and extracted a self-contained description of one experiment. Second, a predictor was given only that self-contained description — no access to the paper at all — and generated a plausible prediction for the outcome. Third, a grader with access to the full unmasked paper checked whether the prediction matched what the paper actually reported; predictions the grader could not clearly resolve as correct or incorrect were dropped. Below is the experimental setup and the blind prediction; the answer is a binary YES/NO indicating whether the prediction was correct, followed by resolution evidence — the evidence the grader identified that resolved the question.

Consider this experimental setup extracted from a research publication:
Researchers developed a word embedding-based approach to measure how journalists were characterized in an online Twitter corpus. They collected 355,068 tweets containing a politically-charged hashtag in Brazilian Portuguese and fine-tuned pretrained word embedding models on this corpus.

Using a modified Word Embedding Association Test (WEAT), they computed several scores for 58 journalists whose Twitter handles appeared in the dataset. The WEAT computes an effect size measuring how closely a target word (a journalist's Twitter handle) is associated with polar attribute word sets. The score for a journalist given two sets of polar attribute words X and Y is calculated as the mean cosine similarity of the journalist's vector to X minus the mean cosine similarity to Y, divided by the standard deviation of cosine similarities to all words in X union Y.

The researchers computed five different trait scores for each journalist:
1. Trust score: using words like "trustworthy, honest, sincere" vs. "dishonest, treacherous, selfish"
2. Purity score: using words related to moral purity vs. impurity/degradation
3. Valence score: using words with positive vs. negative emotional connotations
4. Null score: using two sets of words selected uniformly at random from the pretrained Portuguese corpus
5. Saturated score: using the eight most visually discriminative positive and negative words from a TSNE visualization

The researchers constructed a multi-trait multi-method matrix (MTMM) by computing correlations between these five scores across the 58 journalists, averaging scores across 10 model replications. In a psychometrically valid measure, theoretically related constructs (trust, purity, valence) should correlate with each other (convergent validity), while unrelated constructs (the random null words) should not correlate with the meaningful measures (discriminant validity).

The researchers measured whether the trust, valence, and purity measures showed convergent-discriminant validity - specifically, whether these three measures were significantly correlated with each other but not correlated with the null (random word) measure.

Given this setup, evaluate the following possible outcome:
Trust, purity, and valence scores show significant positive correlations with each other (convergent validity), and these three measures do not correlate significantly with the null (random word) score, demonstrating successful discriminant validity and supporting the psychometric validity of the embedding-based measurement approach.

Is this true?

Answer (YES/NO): YES